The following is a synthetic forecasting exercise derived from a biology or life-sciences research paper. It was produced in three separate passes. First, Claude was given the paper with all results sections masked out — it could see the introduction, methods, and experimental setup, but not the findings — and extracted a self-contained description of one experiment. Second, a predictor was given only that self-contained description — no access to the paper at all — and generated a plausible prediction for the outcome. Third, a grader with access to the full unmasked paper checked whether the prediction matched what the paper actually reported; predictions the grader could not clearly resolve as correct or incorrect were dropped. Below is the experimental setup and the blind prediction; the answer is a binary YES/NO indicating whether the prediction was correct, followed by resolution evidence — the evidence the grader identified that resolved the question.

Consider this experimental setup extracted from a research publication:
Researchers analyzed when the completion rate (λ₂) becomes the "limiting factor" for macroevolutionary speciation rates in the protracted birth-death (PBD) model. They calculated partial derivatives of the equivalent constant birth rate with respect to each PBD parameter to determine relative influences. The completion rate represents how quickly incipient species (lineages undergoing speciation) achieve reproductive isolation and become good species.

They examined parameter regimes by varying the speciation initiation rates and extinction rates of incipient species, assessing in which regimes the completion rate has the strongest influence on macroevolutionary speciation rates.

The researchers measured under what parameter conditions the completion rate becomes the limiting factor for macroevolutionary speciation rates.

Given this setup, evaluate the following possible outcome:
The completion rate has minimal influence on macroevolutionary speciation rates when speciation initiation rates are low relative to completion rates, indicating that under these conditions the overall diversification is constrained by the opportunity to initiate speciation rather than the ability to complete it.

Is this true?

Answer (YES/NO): YES